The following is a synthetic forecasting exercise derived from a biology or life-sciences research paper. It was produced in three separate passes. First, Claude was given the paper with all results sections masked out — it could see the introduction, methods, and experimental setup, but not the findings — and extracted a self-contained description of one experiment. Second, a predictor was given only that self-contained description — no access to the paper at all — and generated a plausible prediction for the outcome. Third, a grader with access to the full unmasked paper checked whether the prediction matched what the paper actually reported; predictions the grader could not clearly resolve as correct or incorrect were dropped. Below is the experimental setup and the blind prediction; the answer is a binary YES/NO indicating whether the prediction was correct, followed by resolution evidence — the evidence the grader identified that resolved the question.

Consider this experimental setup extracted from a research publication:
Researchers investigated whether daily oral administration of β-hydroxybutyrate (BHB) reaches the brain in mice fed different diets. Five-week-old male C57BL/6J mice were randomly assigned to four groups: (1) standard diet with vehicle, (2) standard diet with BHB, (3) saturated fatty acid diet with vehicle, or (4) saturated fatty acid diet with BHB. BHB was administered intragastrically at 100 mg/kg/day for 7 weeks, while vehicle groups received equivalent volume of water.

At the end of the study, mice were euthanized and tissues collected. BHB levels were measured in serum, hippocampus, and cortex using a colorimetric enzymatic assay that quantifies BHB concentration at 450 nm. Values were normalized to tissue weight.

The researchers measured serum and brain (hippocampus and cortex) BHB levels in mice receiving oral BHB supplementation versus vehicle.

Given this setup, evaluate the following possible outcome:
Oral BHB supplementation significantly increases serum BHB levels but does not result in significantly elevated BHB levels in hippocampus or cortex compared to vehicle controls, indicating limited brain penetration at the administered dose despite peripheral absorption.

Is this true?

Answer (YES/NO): NO